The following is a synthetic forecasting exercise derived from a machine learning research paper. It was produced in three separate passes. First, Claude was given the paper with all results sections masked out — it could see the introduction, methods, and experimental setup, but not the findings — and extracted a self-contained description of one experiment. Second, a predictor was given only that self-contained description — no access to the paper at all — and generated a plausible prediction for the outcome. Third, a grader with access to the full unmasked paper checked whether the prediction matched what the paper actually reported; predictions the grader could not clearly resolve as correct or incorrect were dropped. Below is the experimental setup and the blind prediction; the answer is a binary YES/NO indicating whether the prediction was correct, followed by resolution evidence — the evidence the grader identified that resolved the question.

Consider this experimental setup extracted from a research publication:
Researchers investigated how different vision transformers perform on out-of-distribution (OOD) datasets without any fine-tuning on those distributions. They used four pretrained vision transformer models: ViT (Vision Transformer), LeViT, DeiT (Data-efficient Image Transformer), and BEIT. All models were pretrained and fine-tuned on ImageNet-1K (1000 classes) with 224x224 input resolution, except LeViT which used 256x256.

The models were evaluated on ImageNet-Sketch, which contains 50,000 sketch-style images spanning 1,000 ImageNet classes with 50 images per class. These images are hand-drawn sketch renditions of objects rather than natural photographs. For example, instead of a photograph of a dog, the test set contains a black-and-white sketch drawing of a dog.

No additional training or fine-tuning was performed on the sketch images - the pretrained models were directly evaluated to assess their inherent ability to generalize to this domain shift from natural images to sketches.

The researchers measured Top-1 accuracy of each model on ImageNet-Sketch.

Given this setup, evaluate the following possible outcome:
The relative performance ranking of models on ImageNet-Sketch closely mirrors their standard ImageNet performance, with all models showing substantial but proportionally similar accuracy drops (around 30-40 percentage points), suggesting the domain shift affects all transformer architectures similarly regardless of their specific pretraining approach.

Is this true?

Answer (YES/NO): NO